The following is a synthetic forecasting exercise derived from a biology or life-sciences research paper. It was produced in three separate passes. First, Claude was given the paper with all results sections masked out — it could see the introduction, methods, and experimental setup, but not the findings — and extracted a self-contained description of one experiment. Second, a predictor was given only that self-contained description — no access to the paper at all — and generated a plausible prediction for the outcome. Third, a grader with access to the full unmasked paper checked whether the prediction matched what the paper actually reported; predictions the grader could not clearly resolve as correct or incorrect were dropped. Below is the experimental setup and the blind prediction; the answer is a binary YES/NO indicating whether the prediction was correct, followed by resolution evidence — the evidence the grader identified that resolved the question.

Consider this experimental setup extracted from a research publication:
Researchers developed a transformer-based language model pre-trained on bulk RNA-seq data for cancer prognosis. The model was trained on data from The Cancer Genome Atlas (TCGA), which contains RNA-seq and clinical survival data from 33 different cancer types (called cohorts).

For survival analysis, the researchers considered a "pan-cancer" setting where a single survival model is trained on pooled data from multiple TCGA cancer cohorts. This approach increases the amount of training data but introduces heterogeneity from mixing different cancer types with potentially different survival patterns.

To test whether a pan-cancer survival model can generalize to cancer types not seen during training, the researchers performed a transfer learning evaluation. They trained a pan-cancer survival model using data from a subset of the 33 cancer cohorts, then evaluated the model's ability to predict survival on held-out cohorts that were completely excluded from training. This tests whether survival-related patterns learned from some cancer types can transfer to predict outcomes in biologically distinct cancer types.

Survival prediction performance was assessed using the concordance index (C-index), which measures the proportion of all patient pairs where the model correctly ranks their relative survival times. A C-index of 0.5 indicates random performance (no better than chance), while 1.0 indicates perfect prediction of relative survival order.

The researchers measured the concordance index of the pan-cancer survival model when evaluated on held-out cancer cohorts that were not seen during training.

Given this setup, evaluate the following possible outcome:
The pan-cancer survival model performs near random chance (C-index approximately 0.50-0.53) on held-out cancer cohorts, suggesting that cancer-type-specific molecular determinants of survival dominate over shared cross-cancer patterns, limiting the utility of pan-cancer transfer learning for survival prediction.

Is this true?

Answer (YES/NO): NO